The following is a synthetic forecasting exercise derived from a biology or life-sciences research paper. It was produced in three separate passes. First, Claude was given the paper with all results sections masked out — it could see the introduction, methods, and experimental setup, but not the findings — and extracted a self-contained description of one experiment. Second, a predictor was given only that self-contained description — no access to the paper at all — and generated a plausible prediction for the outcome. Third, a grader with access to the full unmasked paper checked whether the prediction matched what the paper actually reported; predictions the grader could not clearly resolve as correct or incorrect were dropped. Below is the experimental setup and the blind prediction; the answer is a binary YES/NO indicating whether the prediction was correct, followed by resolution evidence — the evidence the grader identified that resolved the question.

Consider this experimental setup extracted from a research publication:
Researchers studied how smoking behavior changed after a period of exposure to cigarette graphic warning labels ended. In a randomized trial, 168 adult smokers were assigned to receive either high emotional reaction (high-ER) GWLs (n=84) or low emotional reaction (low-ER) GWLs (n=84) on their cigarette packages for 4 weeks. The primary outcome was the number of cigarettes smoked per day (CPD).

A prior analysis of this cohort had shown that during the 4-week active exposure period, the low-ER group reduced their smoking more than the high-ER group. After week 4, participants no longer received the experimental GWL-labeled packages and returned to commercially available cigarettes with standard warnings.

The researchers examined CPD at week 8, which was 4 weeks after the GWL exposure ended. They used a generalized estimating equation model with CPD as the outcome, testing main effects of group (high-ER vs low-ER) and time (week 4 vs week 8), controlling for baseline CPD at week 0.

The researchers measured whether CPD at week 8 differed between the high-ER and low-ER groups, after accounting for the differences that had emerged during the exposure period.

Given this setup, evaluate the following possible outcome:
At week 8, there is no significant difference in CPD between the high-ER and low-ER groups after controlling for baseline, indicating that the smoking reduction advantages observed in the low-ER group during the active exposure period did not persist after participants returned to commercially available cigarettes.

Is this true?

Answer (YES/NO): NO